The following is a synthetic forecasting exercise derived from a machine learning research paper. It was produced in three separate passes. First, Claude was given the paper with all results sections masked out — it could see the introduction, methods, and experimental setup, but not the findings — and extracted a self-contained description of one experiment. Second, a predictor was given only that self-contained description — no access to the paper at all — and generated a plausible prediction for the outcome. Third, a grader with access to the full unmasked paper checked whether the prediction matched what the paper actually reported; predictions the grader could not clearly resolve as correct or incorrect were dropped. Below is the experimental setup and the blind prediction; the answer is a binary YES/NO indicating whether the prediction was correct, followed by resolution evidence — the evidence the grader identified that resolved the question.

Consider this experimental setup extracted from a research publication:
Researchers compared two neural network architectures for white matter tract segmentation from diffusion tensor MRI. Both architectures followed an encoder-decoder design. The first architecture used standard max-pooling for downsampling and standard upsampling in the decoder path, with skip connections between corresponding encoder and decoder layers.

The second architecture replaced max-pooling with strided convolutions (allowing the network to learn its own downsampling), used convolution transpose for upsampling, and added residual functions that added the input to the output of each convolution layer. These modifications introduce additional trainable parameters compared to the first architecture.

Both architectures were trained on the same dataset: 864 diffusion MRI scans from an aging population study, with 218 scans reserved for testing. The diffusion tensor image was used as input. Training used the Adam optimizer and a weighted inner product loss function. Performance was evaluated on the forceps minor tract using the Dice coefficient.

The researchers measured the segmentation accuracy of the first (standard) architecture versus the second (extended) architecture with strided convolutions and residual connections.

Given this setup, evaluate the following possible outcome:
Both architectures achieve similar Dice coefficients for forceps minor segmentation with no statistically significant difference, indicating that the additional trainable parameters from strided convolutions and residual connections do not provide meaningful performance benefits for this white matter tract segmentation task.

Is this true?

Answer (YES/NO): NO